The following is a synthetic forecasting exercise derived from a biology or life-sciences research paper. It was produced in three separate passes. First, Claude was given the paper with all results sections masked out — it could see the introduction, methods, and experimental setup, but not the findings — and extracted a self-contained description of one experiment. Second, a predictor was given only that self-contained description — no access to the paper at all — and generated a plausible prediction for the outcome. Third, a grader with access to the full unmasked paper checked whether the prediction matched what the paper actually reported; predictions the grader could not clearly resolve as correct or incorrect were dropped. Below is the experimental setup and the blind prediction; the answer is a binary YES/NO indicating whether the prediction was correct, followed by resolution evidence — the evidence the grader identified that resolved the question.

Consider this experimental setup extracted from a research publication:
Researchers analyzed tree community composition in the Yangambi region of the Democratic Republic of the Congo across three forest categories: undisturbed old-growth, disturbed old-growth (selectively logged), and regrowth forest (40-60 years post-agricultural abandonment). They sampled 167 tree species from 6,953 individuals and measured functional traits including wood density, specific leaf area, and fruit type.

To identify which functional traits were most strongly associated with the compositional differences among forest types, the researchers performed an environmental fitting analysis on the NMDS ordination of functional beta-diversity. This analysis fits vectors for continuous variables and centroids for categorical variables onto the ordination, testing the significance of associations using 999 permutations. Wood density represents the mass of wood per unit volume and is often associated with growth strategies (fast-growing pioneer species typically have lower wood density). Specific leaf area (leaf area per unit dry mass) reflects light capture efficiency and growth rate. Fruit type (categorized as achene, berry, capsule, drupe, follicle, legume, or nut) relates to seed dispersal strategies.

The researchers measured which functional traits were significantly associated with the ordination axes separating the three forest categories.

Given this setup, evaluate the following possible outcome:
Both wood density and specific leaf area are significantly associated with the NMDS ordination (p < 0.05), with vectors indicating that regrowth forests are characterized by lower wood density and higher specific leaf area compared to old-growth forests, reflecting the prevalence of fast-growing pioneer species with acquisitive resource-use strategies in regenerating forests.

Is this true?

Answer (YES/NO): NO